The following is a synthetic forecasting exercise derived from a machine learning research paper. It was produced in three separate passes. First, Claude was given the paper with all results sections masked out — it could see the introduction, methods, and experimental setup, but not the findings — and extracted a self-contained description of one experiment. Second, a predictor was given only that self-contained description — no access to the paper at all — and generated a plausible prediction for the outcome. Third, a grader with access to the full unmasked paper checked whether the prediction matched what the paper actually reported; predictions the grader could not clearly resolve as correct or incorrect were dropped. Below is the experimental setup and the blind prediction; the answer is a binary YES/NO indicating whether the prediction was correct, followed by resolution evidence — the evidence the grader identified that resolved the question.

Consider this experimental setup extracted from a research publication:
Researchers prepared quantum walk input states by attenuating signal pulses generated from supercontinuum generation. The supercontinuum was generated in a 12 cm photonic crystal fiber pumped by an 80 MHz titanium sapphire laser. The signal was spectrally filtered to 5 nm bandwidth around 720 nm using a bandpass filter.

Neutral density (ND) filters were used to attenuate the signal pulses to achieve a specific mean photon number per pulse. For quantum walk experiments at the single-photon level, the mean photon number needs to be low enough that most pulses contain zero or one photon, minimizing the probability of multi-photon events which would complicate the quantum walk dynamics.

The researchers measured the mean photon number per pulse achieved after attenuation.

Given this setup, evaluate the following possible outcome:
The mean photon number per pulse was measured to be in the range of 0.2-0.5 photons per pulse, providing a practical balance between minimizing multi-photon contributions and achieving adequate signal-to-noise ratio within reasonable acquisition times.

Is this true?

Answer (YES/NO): NO